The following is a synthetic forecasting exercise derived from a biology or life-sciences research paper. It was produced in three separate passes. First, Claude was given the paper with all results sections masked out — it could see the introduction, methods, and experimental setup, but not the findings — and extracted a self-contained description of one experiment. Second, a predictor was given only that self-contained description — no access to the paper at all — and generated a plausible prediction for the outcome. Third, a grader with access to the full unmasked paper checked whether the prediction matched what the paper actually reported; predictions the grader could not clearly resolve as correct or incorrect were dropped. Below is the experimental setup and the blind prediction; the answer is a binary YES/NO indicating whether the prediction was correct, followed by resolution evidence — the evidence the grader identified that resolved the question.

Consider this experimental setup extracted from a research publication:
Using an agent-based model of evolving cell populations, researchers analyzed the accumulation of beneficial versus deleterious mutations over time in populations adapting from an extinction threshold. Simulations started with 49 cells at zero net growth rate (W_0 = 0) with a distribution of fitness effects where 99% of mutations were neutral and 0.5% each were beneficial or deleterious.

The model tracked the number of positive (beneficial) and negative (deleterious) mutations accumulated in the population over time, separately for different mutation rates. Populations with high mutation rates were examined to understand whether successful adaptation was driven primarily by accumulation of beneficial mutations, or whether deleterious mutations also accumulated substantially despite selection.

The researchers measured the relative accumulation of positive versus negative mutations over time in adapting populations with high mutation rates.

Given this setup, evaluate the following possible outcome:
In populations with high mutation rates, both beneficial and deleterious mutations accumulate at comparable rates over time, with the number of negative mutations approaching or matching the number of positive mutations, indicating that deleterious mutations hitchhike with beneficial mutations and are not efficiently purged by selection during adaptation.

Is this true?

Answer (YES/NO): NO